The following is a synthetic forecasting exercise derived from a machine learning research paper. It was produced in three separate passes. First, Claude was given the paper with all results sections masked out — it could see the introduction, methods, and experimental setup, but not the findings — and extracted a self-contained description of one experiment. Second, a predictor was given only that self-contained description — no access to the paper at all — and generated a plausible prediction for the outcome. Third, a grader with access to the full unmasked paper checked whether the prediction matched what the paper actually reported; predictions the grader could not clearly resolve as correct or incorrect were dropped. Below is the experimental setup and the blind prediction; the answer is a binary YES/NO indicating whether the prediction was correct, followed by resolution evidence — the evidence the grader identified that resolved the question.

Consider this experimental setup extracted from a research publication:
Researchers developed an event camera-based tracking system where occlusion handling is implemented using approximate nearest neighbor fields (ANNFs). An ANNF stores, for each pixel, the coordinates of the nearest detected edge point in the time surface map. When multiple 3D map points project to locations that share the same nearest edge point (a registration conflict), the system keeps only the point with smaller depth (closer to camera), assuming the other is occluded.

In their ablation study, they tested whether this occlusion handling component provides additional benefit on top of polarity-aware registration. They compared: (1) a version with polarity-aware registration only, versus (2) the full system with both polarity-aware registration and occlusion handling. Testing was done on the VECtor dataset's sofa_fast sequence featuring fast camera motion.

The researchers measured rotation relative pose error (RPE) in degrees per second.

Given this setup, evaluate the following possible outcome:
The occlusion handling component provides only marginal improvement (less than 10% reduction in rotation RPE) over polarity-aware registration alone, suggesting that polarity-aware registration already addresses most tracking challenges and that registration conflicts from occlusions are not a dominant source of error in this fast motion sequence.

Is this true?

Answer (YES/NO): YES